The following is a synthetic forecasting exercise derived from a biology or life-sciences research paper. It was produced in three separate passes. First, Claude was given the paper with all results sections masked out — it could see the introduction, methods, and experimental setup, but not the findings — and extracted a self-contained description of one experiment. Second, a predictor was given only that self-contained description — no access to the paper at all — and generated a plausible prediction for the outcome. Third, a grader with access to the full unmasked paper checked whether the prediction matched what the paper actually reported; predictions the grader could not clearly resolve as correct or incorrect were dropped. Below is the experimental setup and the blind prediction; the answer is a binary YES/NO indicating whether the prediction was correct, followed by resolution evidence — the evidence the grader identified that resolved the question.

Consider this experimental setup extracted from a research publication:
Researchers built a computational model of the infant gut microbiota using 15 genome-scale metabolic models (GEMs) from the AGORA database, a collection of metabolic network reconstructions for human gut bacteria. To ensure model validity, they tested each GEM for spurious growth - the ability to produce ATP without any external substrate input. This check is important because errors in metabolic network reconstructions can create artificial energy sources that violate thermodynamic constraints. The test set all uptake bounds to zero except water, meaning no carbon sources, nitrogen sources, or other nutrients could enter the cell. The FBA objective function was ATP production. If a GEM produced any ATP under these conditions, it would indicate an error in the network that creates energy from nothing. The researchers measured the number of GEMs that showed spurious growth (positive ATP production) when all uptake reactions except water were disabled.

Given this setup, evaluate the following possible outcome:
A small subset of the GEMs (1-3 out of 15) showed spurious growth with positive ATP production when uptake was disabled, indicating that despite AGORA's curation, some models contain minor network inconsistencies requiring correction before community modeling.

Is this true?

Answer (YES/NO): NO